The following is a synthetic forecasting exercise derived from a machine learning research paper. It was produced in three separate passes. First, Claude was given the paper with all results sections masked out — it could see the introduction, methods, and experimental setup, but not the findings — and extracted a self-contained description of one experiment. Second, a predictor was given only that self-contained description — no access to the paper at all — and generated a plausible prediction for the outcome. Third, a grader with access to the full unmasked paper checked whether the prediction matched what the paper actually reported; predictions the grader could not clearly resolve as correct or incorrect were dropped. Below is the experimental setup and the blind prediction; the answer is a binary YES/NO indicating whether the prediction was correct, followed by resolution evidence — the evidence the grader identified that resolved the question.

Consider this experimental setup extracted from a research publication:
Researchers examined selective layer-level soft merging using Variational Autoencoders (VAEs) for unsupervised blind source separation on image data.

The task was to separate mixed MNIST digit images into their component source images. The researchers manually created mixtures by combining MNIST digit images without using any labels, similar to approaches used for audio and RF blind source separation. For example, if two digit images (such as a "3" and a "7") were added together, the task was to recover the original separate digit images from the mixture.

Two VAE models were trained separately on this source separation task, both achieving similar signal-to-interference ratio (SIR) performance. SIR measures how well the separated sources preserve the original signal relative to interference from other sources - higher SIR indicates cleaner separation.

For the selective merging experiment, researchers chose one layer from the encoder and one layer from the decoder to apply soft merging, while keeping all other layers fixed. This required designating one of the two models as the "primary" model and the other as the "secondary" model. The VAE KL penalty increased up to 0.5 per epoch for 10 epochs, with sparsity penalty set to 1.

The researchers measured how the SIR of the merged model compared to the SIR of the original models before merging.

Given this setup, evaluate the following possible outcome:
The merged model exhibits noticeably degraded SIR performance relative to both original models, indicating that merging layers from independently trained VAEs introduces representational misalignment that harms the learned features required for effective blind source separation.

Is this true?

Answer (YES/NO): NO